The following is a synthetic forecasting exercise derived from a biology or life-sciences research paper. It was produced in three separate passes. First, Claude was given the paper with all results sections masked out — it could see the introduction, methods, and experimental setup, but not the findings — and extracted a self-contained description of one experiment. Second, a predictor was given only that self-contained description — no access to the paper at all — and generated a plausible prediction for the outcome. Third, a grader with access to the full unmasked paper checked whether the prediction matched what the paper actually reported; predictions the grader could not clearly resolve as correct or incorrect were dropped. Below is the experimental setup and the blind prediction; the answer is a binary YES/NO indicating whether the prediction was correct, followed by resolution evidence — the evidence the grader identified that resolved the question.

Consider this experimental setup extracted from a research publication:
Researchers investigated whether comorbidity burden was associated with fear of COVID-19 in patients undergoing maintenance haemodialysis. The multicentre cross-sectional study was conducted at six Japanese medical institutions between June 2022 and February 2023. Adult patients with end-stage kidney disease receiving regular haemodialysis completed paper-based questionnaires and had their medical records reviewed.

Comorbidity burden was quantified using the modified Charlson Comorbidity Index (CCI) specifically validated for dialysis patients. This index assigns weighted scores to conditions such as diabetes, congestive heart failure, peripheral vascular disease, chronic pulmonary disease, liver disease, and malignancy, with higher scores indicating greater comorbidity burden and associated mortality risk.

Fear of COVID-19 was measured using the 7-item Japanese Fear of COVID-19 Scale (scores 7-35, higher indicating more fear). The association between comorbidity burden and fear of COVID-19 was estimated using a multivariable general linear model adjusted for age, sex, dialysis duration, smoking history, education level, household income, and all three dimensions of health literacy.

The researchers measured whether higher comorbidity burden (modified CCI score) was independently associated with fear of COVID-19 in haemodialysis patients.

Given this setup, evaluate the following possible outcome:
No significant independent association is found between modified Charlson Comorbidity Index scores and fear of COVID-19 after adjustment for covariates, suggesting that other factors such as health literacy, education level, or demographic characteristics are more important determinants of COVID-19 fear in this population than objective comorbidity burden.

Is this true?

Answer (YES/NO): YES